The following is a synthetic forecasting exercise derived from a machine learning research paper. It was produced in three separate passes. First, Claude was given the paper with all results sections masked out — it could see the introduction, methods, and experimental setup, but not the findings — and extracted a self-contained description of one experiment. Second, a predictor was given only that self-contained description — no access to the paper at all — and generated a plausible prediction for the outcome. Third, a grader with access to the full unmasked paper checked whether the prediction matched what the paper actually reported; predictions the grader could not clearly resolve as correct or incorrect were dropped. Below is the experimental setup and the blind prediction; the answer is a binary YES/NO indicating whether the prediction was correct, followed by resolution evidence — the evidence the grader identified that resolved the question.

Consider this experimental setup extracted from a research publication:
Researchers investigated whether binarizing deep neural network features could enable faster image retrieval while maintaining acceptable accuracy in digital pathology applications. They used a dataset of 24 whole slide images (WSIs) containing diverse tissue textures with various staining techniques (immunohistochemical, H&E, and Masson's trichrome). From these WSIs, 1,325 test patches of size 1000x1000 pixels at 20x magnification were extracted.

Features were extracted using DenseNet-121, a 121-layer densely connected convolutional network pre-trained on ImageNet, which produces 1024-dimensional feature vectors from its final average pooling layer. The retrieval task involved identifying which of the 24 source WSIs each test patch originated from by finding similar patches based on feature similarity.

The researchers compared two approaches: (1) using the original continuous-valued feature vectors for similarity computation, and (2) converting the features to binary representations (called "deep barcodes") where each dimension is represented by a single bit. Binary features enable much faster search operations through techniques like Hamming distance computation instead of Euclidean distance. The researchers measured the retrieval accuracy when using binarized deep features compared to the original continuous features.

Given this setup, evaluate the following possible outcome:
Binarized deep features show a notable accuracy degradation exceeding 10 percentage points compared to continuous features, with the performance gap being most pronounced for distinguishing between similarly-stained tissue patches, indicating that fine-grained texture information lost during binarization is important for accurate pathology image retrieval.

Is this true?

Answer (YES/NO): NO